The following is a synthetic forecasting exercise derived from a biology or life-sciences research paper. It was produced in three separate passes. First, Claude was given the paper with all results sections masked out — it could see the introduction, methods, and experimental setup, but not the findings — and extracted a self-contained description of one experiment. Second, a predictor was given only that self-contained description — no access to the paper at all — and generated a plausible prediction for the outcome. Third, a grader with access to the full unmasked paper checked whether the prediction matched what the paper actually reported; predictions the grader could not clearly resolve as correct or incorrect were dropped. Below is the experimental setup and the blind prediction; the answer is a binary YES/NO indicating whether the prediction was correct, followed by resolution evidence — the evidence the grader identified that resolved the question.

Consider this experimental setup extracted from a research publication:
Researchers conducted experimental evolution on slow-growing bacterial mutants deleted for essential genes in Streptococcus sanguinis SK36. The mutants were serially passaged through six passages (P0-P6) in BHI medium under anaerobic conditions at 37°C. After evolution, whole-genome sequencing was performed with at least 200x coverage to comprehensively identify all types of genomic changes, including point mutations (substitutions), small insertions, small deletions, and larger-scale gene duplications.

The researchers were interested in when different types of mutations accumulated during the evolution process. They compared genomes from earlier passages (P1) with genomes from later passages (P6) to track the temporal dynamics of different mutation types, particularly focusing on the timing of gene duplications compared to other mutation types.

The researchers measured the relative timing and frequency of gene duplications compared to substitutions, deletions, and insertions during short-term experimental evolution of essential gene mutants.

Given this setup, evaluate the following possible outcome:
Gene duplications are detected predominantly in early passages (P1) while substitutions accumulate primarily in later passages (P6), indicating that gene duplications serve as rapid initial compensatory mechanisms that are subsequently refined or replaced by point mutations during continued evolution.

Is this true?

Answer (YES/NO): NO